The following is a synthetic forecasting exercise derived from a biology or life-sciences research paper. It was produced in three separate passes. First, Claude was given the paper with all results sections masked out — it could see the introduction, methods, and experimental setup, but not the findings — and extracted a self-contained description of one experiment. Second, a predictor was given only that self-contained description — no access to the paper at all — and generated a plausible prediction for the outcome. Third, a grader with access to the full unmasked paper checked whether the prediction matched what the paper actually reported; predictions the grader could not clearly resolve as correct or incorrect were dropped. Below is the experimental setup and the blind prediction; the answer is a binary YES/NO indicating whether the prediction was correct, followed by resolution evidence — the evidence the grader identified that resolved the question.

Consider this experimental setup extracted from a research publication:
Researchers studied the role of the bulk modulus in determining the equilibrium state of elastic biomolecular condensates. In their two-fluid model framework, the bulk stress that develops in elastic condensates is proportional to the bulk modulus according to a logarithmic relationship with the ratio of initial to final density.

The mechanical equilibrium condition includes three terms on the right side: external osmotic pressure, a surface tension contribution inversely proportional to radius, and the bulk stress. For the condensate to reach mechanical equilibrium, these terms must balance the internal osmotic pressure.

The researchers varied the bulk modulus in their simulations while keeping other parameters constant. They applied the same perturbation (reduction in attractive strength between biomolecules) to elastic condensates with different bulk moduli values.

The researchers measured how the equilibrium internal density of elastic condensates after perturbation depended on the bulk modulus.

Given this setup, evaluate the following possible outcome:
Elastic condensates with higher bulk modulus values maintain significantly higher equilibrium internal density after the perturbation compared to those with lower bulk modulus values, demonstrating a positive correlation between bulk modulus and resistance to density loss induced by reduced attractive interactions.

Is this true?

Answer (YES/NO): YES